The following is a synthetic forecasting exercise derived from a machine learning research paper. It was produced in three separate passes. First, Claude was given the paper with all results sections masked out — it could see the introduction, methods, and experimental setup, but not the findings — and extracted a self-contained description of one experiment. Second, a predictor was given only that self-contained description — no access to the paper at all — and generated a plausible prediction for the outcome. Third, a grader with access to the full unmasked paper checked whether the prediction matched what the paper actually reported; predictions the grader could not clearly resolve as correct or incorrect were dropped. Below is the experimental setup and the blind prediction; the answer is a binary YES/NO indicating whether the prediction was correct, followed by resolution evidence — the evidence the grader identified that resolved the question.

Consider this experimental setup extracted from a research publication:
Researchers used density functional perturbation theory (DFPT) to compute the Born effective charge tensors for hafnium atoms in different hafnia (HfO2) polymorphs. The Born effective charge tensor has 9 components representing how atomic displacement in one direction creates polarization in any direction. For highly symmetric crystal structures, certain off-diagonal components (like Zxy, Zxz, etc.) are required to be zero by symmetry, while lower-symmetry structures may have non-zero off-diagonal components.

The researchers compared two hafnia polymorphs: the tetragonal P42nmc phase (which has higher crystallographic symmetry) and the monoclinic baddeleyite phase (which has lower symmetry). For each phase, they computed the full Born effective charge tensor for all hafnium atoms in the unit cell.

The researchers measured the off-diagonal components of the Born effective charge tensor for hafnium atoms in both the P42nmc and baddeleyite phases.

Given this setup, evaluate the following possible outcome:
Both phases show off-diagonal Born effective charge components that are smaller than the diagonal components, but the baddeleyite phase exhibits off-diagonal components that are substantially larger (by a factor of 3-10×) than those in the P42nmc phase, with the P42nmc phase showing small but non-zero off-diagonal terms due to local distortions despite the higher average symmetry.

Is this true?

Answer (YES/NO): NO